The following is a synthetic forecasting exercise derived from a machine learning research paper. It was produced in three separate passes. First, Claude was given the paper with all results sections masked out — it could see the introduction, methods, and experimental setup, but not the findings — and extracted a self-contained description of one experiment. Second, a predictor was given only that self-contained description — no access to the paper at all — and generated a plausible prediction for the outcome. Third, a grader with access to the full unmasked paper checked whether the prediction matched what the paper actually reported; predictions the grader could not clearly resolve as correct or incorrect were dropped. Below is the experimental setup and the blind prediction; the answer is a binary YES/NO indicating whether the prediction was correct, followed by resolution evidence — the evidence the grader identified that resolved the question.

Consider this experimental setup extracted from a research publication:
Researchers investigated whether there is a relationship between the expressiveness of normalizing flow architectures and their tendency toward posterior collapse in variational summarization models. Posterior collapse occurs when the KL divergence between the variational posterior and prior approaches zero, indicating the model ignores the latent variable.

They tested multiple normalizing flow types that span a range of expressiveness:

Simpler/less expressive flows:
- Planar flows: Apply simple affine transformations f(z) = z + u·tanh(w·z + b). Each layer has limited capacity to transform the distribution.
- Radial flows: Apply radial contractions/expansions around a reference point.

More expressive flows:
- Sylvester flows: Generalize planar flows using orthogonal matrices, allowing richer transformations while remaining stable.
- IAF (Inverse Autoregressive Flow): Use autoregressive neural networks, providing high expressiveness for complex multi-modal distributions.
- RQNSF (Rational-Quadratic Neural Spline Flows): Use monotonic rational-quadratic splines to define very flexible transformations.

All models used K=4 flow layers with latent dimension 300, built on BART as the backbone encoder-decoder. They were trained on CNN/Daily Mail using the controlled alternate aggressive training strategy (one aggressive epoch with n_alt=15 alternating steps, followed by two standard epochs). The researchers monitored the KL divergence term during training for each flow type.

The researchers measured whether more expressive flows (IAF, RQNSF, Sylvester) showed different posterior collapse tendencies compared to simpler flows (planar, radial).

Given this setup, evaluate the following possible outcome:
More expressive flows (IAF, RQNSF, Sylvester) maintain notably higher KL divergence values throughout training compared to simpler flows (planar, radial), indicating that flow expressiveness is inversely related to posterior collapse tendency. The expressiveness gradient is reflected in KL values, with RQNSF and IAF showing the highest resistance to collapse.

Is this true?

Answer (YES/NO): NO